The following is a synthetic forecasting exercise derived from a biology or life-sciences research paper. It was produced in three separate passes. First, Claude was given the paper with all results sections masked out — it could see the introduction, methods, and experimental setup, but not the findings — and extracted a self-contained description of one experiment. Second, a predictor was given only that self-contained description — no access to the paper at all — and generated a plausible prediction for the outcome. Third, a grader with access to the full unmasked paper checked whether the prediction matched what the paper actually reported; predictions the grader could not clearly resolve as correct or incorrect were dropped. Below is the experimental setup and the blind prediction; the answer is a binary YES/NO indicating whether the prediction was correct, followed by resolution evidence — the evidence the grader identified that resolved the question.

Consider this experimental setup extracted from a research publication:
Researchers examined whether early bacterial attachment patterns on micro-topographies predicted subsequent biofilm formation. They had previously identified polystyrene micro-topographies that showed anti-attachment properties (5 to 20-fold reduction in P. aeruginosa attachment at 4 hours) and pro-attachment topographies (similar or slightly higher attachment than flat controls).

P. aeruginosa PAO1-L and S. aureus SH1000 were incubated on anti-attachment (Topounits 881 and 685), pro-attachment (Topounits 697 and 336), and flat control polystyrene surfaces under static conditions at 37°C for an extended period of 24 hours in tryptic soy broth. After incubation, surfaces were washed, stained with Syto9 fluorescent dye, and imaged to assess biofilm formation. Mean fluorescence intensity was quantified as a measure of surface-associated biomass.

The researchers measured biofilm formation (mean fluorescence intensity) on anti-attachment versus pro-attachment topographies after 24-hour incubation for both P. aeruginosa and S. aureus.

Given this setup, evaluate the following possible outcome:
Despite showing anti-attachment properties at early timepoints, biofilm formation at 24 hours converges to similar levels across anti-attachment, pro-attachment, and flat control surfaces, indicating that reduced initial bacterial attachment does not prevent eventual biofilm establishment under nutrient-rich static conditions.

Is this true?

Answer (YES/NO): NO